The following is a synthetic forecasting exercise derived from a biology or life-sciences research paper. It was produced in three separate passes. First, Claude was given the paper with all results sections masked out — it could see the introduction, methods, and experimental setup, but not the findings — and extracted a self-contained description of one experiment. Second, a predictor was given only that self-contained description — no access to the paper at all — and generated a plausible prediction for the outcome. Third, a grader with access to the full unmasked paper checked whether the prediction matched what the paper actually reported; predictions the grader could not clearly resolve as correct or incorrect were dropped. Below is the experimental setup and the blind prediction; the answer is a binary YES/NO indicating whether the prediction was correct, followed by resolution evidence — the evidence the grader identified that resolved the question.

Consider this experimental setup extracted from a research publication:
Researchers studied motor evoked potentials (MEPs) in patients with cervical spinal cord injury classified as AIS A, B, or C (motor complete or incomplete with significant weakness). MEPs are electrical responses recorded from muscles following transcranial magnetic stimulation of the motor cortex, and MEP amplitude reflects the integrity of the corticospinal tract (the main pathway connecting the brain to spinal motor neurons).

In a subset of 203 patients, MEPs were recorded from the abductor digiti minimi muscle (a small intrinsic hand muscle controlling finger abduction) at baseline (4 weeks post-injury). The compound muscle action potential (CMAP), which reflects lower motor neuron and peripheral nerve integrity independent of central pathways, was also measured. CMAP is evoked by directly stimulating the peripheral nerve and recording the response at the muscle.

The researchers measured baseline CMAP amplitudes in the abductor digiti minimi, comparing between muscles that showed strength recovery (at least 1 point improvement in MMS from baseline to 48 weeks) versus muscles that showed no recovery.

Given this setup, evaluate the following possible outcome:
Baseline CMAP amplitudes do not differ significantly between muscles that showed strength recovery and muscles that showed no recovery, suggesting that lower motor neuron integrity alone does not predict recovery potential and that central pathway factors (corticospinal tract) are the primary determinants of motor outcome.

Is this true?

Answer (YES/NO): YES